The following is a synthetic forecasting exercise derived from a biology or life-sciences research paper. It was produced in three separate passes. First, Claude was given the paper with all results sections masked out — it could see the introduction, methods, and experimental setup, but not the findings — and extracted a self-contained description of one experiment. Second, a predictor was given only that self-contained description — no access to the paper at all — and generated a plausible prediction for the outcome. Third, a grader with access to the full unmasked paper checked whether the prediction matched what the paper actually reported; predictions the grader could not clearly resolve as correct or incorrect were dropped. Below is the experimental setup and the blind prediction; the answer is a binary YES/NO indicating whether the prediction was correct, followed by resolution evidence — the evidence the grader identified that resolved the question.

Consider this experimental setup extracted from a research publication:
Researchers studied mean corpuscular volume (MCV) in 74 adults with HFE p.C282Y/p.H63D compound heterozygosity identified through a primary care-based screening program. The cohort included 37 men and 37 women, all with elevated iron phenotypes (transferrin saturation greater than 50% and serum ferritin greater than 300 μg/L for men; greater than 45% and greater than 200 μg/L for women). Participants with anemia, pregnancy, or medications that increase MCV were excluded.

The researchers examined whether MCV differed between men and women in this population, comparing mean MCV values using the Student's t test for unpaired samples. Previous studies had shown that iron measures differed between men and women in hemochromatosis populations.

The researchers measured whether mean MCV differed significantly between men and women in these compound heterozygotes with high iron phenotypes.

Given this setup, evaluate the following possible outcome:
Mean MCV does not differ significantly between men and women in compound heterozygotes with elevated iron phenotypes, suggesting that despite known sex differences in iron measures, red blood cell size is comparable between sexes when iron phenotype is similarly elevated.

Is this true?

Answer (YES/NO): YES